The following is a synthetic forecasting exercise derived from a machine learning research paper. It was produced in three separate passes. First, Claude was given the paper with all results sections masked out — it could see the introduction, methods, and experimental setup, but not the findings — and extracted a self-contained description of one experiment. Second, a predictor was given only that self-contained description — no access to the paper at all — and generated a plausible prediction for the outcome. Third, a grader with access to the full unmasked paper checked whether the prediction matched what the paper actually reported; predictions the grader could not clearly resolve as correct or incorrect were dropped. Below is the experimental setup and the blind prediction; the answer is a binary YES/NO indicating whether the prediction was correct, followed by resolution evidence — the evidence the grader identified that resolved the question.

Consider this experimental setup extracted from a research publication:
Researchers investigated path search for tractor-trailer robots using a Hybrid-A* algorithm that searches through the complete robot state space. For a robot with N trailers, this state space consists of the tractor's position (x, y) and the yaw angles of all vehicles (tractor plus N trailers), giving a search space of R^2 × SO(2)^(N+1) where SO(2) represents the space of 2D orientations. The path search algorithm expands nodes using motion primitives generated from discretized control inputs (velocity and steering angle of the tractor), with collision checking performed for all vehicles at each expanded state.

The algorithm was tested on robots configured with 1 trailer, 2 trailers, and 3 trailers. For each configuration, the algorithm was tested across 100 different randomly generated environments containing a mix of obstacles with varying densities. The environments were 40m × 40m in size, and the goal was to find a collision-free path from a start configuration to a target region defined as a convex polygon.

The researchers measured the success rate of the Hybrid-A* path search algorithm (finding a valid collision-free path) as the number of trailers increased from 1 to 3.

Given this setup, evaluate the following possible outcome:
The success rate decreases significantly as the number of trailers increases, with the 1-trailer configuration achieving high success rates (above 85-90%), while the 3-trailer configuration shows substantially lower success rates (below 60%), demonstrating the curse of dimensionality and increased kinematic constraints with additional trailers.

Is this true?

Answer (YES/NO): NO